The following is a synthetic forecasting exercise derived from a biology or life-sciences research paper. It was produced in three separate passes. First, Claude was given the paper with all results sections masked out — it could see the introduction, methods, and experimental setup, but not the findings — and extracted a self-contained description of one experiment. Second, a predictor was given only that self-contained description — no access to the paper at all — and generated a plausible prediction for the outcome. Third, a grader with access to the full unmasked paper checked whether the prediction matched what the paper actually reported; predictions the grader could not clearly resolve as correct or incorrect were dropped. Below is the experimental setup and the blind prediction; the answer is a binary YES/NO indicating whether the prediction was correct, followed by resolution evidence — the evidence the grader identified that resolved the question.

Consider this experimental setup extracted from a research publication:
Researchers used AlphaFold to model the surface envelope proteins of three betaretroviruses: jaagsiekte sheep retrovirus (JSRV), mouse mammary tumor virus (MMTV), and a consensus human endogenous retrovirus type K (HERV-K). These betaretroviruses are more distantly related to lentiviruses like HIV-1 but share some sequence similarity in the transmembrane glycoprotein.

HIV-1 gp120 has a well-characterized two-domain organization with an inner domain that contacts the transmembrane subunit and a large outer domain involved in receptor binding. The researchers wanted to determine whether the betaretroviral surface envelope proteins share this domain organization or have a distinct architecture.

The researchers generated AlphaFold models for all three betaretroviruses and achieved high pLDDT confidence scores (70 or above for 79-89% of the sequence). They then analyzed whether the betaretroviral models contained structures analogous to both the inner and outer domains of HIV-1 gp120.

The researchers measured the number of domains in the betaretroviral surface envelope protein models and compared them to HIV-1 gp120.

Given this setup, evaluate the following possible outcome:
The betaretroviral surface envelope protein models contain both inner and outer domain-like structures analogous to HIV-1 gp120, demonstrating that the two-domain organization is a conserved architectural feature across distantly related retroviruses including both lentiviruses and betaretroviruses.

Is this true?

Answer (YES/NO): NO